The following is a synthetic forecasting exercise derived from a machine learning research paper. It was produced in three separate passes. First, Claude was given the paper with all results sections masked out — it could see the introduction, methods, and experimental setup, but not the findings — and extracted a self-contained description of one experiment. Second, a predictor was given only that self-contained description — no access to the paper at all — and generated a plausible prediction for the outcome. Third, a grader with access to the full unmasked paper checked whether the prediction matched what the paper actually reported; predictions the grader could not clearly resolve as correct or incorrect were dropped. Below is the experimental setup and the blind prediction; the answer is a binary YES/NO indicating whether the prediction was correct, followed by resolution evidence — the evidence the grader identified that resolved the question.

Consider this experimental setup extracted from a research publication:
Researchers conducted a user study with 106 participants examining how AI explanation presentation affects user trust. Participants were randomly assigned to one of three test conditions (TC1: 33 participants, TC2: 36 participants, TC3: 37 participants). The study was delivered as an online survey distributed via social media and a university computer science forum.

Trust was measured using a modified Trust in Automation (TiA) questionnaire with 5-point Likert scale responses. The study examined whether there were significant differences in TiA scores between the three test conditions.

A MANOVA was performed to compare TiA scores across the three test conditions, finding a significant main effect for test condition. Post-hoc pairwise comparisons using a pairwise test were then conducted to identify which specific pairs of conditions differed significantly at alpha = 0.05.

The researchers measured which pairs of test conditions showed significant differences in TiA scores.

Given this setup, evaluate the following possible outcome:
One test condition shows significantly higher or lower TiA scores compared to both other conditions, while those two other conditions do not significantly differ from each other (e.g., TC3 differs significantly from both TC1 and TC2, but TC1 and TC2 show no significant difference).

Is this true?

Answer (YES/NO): YES